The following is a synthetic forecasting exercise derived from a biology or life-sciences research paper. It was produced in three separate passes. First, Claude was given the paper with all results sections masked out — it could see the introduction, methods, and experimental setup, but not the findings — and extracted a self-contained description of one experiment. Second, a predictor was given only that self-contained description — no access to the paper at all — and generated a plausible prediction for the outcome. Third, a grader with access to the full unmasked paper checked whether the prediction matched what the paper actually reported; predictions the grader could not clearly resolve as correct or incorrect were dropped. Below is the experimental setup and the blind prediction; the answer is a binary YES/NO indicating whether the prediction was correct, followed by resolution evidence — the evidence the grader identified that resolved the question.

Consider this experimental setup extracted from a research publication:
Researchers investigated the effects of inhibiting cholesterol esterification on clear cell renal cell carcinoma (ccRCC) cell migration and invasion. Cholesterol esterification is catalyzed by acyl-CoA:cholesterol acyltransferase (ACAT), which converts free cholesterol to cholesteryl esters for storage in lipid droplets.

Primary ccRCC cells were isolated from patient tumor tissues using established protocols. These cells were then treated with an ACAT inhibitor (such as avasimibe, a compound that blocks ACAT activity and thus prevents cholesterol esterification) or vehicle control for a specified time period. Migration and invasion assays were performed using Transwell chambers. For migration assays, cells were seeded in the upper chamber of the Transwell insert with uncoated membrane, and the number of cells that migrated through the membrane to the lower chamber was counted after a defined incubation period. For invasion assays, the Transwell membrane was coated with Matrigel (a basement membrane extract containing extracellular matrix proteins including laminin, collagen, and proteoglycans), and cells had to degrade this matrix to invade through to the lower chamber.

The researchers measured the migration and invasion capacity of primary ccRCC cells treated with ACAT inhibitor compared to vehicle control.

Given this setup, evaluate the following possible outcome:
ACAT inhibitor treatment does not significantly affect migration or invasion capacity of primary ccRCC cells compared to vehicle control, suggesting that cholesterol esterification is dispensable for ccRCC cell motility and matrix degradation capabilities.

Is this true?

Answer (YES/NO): NO